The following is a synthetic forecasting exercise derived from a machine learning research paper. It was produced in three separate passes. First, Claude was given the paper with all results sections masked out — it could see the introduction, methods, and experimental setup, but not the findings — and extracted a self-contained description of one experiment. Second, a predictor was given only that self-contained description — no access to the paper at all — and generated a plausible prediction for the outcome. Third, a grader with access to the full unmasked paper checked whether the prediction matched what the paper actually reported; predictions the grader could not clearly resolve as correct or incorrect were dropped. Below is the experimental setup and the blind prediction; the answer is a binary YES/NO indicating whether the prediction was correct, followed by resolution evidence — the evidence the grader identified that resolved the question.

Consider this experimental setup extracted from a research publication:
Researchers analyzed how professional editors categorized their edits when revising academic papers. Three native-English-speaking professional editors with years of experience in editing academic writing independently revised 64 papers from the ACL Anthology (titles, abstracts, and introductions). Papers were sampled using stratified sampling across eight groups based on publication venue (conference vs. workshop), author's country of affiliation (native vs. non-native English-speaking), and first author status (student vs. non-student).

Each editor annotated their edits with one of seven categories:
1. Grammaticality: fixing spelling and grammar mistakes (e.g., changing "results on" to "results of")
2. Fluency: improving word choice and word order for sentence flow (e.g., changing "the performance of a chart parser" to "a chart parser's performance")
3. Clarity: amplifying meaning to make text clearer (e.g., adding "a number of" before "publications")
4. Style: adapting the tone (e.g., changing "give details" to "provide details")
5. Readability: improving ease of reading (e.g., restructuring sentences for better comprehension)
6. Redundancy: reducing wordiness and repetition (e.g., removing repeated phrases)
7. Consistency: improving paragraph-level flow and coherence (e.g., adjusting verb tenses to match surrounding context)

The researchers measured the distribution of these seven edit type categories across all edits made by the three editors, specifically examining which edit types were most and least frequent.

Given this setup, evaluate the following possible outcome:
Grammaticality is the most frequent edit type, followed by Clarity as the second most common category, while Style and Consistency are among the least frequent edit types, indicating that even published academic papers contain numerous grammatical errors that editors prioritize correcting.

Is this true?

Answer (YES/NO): NO